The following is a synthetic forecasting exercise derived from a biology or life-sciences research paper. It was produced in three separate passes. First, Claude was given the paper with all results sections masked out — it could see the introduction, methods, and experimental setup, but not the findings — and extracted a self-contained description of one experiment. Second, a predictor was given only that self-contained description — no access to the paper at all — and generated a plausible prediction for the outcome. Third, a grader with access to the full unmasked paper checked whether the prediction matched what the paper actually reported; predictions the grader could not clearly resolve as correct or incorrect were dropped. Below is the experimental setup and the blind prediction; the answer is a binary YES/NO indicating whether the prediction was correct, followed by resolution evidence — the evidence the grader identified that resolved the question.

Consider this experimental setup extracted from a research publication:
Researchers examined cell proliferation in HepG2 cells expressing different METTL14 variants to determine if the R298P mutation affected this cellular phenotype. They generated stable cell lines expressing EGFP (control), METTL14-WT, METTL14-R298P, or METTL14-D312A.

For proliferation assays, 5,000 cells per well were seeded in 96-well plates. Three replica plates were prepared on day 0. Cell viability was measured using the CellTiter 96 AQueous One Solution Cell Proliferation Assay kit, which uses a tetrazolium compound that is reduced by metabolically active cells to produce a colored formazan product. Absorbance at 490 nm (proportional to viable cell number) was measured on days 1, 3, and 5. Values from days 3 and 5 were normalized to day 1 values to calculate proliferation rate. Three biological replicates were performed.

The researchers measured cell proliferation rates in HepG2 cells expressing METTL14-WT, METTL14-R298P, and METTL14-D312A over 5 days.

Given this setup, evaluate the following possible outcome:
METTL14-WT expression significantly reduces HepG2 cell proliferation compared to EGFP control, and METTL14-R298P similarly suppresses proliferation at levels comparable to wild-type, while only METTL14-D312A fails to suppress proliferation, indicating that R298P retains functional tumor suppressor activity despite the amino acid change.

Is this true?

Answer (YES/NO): NO